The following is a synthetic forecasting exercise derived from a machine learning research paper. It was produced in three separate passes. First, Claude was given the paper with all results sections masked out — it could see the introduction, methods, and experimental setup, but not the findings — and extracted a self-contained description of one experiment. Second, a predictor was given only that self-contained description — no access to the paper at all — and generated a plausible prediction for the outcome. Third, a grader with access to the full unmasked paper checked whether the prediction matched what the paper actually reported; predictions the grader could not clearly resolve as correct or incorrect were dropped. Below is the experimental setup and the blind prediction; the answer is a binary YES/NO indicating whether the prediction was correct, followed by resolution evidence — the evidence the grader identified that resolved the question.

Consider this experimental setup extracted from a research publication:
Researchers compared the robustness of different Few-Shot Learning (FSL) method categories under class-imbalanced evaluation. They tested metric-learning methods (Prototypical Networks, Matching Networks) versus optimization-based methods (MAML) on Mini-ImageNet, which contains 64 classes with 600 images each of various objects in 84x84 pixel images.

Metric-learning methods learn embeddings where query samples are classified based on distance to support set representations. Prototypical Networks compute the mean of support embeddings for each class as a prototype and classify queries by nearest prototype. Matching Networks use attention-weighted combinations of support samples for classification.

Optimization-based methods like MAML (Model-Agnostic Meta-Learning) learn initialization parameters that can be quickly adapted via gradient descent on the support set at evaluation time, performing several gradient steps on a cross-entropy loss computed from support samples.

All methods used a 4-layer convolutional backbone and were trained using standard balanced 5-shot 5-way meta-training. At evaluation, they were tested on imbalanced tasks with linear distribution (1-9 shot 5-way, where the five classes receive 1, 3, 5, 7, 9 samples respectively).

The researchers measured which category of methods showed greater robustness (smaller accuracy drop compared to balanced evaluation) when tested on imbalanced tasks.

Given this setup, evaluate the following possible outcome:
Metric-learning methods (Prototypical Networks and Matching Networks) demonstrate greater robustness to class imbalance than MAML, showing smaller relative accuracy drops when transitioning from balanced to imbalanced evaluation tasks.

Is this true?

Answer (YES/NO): YES